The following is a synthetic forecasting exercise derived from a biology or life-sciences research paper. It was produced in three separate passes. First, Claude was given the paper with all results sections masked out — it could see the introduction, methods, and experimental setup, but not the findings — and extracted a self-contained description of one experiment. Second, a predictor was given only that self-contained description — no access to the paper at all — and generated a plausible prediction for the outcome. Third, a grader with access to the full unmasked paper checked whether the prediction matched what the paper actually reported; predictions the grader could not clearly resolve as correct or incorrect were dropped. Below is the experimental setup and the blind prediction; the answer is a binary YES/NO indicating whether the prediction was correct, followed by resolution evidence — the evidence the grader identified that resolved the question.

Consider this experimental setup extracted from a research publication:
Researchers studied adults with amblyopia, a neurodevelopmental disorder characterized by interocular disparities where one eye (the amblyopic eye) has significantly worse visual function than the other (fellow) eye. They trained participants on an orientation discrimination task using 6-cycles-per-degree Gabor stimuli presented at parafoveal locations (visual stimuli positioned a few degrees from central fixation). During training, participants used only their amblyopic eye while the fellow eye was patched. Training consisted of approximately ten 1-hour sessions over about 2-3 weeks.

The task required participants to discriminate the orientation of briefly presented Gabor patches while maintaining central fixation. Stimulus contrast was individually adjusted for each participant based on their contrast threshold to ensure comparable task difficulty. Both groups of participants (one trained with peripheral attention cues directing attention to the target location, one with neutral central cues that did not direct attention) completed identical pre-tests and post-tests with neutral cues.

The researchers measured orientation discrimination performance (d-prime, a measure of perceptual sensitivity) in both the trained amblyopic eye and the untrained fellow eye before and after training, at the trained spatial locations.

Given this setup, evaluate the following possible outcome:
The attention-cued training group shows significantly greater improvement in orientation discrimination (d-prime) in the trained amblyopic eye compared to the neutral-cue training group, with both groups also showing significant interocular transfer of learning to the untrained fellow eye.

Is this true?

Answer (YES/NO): NO